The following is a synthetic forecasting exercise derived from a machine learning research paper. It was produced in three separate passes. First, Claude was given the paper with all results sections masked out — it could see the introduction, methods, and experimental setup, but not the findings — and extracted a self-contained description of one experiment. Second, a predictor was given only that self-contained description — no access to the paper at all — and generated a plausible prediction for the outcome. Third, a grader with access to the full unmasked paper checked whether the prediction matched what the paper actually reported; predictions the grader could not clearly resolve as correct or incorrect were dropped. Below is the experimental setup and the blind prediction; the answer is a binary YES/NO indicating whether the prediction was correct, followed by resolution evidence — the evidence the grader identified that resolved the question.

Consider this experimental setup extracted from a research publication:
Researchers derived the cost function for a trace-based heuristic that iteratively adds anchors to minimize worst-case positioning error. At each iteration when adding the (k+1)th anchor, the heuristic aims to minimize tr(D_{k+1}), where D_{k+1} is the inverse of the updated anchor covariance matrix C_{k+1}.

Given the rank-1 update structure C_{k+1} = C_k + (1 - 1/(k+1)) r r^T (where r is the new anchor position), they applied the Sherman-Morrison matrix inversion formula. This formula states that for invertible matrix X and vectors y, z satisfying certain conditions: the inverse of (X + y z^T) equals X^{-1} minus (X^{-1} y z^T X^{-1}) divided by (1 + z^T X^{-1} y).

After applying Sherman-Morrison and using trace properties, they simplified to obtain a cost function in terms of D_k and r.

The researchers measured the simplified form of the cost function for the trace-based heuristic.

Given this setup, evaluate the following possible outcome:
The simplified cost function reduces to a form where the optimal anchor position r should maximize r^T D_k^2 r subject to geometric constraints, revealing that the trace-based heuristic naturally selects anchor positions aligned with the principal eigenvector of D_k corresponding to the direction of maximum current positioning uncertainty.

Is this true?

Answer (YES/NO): NO